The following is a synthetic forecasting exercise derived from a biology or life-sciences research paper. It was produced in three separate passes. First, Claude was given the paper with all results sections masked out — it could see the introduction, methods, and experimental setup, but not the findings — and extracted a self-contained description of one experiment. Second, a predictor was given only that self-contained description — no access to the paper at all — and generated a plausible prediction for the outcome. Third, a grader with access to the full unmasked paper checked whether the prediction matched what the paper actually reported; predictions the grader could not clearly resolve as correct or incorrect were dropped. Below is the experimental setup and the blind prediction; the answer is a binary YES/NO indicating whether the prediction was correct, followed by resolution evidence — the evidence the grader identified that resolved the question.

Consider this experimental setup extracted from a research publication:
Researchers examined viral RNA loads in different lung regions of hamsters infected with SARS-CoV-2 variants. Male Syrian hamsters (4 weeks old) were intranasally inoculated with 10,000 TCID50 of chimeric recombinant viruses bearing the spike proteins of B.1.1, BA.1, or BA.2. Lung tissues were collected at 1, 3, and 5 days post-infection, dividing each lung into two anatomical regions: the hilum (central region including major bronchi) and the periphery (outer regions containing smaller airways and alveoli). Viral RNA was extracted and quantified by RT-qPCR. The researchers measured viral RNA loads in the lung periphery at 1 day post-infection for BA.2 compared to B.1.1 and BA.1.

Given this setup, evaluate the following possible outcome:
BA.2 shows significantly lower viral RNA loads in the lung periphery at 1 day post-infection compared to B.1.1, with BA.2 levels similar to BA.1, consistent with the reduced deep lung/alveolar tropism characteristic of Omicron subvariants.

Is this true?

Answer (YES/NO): NO